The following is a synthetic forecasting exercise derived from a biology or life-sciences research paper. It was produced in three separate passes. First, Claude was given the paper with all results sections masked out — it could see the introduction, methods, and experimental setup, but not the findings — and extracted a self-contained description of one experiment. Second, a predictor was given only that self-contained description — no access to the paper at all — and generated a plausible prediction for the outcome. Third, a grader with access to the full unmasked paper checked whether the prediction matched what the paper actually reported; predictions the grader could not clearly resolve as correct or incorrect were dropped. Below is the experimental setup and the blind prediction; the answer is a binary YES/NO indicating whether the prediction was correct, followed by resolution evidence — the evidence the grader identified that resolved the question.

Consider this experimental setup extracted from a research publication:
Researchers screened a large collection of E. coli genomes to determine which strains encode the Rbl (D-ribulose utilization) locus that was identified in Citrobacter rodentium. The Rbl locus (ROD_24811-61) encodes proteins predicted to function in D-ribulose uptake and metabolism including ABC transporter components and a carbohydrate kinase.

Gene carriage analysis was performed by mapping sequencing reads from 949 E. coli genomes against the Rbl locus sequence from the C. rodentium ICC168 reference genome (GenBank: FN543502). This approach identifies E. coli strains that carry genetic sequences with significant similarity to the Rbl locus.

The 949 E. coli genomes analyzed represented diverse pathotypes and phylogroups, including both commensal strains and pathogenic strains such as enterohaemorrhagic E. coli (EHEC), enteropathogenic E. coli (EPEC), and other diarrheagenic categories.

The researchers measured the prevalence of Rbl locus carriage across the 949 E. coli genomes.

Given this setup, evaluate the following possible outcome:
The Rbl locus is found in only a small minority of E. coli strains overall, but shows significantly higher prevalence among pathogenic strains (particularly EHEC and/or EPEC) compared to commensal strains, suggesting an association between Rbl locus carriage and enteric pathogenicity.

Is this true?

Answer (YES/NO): NO